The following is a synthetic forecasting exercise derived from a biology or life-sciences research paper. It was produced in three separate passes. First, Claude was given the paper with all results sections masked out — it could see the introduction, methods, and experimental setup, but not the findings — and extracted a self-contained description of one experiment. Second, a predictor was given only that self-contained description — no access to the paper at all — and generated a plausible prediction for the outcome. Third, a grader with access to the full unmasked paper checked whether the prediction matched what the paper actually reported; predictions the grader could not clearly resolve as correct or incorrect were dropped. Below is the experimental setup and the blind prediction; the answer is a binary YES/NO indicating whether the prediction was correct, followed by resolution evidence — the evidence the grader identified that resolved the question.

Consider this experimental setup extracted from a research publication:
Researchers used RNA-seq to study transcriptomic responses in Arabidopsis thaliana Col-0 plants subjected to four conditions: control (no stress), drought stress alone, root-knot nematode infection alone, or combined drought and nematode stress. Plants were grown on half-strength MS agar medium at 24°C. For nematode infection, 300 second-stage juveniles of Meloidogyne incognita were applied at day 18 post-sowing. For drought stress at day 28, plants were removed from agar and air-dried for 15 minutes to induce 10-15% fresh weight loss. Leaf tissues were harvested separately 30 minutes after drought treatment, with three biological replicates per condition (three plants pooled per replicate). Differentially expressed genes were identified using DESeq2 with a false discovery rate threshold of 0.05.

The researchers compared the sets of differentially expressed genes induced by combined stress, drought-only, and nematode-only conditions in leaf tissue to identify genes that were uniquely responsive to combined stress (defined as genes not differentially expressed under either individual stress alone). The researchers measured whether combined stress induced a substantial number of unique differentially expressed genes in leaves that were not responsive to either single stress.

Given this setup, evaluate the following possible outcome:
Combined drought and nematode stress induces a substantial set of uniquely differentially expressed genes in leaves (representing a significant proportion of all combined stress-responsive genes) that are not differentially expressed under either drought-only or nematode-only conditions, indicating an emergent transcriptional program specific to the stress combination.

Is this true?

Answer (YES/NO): YES